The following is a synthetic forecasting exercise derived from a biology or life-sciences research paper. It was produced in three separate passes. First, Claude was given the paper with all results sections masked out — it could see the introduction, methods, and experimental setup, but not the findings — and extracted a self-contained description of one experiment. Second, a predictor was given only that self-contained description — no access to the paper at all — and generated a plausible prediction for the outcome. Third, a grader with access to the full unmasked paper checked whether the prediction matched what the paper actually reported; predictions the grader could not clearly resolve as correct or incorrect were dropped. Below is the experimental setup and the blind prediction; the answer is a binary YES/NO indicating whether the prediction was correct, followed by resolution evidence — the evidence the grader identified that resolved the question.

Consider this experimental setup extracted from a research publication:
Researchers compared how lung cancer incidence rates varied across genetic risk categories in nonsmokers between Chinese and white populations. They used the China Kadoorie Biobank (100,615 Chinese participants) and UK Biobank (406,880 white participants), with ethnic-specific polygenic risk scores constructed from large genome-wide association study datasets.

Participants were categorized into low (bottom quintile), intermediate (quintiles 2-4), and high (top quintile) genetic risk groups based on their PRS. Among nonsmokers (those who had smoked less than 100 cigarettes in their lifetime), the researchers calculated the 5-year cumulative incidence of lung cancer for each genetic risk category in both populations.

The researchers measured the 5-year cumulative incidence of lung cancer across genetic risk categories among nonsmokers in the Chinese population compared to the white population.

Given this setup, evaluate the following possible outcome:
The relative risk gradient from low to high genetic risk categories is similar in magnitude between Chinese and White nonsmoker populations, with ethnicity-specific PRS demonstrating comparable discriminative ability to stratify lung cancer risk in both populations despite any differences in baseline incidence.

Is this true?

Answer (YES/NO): YES